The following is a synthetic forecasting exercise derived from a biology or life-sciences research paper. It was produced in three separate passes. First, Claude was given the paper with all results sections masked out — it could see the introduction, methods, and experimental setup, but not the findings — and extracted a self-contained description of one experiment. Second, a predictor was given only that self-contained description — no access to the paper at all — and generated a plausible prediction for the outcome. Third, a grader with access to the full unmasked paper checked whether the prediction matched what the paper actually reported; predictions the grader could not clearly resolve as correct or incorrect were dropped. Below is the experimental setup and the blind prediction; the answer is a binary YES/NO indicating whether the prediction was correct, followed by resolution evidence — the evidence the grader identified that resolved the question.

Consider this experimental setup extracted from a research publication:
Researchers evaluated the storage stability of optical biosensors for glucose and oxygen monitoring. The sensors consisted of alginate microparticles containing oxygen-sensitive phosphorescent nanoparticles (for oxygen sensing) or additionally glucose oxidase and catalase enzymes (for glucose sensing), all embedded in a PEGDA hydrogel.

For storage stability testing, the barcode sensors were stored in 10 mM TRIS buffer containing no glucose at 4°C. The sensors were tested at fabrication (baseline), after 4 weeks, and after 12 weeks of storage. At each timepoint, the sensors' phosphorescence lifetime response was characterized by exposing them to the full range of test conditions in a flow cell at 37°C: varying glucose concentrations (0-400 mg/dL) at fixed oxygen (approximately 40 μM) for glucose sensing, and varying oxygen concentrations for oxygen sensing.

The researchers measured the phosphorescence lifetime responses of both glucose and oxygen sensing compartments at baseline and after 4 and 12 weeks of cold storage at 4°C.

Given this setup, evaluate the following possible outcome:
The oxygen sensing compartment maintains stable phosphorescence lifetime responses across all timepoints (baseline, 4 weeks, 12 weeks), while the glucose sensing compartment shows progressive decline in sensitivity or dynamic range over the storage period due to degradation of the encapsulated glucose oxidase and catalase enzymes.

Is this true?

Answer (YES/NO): NO